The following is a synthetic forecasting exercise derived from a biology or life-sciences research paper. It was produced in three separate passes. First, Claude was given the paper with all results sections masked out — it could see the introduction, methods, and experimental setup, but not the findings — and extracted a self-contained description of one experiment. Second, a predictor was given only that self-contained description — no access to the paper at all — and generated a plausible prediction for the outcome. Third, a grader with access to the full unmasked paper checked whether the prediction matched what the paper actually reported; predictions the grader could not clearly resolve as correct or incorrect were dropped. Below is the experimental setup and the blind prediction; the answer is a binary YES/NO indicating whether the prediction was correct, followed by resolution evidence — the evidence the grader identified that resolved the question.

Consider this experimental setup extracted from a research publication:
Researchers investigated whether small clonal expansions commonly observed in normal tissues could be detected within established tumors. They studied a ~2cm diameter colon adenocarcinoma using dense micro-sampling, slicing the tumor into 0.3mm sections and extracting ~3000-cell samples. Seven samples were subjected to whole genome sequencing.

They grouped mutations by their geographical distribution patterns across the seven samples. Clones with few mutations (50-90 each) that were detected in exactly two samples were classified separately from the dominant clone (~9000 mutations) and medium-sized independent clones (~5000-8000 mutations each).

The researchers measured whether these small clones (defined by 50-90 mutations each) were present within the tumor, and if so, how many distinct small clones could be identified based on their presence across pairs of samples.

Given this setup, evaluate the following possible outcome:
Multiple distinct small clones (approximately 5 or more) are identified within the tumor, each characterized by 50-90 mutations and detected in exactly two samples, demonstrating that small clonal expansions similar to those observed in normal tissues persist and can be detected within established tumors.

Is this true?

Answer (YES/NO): YES